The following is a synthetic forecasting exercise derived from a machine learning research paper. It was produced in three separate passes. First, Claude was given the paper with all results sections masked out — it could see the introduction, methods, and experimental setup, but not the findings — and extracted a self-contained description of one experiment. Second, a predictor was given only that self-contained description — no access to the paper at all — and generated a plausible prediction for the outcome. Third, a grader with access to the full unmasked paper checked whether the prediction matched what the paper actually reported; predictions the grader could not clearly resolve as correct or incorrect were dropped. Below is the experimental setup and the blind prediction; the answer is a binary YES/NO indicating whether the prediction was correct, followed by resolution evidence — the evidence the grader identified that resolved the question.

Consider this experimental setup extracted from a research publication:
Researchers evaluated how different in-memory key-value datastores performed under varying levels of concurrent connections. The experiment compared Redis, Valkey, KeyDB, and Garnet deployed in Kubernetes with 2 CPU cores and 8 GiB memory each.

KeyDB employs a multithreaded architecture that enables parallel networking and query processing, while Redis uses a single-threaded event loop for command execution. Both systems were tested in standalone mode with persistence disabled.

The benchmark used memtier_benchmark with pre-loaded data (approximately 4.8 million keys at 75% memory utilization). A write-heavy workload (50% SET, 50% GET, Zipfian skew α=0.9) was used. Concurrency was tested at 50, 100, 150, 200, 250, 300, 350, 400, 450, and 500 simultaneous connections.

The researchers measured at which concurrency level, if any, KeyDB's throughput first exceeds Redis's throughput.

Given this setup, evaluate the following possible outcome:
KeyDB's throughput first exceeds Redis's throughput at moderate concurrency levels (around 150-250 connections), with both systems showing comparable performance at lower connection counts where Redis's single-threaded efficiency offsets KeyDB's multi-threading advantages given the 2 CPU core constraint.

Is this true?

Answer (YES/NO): NO